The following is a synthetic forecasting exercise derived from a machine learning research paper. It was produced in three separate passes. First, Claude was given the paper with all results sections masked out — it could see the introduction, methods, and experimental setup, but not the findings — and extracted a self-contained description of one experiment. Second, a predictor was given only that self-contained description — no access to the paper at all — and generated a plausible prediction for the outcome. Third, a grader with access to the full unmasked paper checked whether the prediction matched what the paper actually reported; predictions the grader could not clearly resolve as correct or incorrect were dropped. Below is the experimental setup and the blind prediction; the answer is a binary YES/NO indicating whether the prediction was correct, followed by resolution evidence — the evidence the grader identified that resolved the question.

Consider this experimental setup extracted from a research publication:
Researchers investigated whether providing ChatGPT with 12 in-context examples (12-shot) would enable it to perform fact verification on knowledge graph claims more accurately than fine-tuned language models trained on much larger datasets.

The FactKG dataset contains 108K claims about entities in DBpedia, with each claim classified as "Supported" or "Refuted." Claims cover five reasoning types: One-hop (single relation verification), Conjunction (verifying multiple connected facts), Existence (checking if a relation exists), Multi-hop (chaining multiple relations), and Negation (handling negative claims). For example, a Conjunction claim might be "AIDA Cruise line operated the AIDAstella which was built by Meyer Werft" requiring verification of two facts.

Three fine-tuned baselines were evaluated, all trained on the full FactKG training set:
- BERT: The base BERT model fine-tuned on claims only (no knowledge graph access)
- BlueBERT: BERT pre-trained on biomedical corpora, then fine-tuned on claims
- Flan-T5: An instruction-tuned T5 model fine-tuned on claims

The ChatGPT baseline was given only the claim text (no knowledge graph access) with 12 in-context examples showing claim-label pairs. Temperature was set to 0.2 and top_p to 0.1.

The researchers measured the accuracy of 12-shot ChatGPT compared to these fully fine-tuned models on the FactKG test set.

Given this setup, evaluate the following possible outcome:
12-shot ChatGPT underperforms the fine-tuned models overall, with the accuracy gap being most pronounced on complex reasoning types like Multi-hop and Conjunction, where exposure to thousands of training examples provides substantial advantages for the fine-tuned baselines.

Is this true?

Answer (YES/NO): NO